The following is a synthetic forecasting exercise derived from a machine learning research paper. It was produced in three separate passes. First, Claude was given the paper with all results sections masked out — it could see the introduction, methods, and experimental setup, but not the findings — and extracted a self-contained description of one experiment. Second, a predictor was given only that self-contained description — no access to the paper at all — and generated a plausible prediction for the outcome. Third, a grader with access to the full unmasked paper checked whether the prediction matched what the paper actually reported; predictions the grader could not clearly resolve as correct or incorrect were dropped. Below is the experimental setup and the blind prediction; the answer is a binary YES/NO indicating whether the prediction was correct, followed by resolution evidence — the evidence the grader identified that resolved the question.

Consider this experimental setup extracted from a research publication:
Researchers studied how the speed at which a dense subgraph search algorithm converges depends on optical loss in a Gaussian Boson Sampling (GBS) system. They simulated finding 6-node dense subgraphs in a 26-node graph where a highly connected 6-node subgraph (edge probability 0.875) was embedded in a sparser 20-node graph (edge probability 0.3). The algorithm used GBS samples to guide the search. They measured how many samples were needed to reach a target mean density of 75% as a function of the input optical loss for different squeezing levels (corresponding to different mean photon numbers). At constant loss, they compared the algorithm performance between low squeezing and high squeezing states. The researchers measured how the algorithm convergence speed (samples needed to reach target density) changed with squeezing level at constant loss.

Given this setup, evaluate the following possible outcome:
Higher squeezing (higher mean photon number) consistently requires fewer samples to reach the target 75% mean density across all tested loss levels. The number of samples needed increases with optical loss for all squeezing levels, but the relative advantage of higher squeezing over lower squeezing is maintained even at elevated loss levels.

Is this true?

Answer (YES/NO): NO